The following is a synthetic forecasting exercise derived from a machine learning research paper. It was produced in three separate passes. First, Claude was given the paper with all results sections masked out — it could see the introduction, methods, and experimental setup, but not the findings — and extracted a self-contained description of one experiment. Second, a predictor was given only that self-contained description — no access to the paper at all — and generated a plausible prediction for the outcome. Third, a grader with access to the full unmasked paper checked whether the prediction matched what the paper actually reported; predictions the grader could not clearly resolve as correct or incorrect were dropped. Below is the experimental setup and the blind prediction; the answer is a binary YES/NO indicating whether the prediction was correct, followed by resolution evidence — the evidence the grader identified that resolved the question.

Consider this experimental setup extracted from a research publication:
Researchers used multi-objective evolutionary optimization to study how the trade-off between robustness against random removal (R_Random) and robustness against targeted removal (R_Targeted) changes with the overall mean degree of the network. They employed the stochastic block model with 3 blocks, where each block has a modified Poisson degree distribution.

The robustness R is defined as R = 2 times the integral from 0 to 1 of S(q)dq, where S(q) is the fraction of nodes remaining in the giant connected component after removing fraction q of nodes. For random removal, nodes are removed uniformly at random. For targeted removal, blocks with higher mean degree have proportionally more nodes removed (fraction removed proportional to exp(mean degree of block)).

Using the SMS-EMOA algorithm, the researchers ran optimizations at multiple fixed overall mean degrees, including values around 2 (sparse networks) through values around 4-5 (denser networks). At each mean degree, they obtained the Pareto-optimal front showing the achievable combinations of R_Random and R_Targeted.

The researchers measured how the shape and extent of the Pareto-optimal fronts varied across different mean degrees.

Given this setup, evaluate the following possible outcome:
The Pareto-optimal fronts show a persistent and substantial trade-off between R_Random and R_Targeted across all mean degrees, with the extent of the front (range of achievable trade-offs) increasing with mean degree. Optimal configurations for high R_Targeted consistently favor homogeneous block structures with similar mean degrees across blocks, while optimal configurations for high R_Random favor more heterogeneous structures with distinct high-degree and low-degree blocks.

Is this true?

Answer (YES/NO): NO